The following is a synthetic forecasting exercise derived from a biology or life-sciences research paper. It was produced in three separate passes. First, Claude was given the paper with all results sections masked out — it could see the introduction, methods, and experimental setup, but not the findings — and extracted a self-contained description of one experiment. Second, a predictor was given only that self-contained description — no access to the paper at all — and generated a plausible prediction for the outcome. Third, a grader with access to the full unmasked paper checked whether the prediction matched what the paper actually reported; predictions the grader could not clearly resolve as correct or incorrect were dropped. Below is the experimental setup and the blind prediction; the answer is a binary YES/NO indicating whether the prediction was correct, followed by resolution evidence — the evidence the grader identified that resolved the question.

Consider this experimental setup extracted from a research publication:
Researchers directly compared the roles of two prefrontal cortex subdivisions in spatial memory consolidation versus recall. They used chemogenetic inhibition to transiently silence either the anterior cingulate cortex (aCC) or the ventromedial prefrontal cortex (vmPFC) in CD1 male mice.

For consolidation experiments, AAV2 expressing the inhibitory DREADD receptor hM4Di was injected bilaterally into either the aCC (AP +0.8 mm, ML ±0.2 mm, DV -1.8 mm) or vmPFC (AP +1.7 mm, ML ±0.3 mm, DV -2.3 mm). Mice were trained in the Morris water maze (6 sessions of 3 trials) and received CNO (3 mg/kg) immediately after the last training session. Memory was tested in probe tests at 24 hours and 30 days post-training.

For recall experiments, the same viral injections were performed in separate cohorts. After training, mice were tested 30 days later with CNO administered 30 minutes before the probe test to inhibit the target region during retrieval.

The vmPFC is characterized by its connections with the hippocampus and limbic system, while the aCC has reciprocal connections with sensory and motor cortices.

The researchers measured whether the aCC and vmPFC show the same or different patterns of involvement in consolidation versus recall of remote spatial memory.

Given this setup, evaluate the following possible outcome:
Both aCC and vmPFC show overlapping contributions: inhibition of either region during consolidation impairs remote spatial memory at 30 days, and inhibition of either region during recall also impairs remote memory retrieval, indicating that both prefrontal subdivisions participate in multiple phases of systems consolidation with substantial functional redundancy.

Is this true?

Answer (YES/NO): NO